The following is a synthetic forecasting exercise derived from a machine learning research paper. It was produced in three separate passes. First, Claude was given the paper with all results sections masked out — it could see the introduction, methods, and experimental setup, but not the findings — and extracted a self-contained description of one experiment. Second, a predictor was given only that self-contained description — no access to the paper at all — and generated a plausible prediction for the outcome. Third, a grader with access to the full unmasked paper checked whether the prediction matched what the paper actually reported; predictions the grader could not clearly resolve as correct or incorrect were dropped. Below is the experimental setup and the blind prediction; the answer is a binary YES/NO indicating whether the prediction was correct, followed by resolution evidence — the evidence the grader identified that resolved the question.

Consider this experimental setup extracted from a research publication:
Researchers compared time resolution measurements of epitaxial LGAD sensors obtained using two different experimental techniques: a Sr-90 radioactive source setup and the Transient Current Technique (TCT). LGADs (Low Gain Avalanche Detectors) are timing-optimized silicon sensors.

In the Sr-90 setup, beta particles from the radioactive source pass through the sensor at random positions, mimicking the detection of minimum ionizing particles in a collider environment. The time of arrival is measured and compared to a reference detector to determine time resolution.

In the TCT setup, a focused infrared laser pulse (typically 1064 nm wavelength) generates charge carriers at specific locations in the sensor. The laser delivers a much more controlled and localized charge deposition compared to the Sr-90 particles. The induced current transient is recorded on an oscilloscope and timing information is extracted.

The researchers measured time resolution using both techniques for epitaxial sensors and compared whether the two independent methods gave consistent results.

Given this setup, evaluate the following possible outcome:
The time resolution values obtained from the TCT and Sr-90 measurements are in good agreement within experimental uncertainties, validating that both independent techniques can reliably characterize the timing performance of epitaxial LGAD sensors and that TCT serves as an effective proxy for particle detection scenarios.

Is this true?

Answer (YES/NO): YES